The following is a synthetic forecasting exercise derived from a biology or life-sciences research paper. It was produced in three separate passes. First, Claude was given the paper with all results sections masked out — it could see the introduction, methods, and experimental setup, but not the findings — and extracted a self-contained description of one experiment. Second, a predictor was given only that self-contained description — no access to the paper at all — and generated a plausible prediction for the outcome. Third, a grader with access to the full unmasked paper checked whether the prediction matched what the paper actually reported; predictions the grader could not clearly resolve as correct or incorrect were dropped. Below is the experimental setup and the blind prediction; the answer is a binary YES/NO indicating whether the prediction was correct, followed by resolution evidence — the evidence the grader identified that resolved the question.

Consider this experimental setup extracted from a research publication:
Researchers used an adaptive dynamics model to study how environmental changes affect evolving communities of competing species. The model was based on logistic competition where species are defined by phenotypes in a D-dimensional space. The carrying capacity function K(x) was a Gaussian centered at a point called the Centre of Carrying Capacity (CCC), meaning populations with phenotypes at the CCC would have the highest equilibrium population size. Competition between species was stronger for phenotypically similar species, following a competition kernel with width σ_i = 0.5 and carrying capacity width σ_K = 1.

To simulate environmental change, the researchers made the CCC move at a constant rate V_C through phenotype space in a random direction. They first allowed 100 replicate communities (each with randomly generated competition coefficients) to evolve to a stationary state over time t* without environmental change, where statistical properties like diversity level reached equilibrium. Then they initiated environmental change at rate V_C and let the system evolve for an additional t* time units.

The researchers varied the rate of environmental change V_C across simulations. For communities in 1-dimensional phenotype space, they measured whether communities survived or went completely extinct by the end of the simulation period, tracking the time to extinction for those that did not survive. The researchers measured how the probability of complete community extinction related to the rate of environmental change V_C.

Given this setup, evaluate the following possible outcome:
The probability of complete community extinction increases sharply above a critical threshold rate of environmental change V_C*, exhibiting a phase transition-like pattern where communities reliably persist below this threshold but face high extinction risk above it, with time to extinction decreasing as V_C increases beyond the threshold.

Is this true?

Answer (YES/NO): NO